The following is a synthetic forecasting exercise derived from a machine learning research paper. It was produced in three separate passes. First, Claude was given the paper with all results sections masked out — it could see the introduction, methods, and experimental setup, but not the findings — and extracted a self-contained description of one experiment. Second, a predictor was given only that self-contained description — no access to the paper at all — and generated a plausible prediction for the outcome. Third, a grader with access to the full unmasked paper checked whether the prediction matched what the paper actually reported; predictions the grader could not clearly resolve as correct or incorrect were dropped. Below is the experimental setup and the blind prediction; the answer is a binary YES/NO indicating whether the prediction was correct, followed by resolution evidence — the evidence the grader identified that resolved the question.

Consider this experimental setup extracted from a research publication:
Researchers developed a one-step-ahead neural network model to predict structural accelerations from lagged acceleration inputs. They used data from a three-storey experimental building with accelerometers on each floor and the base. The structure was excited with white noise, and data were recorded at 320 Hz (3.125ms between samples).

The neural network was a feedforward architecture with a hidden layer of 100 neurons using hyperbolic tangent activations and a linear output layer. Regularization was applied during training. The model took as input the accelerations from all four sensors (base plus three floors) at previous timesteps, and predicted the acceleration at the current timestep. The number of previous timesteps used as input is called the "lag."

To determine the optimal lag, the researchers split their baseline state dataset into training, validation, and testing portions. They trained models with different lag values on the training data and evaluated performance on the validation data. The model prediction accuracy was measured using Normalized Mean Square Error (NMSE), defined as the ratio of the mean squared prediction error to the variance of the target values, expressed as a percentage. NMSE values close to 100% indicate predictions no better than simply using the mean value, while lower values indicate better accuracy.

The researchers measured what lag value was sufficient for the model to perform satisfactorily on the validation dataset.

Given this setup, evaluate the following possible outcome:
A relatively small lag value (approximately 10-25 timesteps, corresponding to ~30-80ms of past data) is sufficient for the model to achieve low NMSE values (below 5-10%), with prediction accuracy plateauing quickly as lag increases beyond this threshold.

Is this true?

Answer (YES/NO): NO